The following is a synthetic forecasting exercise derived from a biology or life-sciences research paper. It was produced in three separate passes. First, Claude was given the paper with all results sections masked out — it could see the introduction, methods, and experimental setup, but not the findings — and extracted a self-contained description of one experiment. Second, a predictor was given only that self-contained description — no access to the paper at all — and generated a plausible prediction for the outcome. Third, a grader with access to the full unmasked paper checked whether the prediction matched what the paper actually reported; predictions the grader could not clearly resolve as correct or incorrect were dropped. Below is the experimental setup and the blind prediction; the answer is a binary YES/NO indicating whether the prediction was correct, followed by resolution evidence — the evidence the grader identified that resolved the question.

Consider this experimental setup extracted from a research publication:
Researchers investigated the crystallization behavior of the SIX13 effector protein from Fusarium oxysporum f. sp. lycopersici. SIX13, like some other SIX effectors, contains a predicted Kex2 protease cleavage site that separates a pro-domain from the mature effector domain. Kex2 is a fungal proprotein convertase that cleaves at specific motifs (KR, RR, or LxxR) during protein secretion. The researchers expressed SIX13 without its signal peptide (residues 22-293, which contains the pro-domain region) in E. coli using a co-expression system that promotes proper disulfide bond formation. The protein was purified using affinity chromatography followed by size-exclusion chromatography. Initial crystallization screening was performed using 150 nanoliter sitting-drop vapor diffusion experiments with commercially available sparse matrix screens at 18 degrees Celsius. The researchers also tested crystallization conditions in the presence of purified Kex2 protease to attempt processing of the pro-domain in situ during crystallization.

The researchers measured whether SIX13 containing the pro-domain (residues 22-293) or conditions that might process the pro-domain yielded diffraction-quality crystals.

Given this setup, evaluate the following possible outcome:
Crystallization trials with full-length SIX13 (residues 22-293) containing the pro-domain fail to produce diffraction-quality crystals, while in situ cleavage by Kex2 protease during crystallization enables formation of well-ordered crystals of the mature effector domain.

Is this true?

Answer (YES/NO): NO